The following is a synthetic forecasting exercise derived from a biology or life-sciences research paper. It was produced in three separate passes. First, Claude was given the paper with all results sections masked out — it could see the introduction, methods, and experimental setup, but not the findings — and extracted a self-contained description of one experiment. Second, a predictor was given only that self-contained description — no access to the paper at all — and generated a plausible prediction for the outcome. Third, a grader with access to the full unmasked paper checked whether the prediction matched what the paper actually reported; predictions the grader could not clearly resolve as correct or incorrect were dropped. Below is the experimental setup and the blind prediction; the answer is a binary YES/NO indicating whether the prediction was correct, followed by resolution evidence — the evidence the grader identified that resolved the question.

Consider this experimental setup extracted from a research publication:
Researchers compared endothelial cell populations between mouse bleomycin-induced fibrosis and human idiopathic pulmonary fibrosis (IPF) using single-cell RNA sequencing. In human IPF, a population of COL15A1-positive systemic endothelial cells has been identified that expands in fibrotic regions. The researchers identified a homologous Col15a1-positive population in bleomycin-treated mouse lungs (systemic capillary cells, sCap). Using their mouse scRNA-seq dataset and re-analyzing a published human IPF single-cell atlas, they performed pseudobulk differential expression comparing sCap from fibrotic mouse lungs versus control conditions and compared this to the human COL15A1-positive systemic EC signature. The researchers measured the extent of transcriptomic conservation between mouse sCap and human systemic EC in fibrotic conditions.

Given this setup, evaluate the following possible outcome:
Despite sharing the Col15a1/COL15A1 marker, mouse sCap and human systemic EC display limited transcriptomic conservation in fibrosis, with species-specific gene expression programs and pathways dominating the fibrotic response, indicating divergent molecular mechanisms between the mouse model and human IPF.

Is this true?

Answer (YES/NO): NO